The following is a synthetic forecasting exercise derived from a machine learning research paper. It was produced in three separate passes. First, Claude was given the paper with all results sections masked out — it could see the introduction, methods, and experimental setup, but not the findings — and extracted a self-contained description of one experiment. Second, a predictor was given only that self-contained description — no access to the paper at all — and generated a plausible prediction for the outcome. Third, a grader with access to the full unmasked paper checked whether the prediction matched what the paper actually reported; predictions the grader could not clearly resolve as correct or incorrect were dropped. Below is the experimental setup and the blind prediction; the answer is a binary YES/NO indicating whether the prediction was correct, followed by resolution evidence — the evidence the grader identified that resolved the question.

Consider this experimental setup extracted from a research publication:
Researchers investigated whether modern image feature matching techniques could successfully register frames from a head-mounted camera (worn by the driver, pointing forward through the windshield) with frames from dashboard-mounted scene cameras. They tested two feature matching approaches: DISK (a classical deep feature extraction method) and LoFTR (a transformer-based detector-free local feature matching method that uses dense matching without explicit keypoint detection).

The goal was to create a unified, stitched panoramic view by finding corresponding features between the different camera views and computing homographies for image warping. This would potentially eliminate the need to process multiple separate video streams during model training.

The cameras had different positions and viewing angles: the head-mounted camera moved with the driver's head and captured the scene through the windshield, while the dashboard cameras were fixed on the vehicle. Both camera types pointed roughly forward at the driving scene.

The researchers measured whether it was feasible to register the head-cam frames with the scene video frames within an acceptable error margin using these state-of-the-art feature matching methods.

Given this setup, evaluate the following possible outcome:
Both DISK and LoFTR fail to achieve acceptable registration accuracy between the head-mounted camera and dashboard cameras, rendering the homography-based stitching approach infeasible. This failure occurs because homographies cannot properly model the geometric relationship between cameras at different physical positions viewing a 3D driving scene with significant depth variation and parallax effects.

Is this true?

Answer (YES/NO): YES